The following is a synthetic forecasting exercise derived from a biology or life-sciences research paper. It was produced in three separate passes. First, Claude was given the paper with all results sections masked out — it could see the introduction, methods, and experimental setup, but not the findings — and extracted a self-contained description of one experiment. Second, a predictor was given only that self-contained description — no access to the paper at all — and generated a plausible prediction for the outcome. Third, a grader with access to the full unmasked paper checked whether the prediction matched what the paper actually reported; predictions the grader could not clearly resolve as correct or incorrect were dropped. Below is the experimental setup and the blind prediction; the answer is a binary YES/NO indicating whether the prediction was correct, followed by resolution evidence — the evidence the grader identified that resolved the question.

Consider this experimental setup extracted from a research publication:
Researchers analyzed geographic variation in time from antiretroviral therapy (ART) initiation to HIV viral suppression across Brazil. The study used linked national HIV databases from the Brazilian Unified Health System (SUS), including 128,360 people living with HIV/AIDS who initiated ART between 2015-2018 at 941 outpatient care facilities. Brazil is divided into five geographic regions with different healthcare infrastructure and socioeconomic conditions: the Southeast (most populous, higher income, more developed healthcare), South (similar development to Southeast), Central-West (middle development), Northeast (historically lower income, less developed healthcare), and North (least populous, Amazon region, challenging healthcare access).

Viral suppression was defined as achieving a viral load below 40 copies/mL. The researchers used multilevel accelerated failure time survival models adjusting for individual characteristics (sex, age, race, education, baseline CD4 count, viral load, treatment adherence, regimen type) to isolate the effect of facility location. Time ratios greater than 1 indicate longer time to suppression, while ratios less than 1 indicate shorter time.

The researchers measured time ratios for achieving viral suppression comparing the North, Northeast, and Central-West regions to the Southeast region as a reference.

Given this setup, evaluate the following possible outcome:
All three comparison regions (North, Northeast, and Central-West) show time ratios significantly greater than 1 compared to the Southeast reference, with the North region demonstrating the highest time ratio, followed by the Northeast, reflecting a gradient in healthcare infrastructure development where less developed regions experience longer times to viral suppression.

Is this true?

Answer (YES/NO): NO